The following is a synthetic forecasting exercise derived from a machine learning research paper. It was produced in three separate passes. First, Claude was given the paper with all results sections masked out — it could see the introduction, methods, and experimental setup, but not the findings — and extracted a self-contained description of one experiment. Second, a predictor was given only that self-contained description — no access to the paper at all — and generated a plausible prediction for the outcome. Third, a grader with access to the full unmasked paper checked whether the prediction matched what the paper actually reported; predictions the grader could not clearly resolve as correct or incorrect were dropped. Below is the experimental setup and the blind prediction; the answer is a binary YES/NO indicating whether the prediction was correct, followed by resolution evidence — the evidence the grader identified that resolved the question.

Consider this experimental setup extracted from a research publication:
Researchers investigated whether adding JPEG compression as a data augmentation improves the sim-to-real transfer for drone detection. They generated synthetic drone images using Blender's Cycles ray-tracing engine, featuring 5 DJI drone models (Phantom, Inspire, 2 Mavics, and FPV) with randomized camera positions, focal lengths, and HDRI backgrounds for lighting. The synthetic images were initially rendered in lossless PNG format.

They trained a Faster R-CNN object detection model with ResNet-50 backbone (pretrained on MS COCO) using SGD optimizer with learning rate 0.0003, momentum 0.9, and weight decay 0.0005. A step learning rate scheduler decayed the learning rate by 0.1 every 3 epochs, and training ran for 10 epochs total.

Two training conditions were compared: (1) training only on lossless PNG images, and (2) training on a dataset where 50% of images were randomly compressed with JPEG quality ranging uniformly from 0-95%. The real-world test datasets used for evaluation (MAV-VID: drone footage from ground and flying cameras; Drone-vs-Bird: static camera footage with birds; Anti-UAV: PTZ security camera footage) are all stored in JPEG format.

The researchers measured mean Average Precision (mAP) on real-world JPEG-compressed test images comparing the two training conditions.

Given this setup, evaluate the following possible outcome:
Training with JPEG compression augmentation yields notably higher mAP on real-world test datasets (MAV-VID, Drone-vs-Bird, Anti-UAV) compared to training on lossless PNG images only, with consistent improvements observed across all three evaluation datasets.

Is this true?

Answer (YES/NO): NO